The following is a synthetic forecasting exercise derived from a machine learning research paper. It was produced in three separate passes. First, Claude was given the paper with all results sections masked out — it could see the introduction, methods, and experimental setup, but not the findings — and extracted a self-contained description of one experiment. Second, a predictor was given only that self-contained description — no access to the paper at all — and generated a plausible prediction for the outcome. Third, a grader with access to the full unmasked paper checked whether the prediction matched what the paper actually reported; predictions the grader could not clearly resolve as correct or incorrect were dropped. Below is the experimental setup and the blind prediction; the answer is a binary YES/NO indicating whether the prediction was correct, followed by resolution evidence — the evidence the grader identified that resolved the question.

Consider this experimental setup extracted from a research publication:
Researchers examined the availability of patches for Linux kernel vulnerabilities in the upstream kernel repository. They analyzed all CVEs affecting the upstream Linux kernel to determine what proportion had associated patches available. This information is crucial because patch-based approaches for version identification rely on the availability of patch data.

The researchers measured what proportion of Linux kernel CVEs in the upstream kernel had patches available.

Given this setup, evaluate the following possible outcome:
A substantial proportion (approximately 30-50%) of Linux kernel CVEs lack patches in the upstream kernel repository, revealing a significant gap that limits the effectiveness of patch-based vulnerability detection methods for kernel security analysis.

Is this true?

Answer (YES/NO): NO